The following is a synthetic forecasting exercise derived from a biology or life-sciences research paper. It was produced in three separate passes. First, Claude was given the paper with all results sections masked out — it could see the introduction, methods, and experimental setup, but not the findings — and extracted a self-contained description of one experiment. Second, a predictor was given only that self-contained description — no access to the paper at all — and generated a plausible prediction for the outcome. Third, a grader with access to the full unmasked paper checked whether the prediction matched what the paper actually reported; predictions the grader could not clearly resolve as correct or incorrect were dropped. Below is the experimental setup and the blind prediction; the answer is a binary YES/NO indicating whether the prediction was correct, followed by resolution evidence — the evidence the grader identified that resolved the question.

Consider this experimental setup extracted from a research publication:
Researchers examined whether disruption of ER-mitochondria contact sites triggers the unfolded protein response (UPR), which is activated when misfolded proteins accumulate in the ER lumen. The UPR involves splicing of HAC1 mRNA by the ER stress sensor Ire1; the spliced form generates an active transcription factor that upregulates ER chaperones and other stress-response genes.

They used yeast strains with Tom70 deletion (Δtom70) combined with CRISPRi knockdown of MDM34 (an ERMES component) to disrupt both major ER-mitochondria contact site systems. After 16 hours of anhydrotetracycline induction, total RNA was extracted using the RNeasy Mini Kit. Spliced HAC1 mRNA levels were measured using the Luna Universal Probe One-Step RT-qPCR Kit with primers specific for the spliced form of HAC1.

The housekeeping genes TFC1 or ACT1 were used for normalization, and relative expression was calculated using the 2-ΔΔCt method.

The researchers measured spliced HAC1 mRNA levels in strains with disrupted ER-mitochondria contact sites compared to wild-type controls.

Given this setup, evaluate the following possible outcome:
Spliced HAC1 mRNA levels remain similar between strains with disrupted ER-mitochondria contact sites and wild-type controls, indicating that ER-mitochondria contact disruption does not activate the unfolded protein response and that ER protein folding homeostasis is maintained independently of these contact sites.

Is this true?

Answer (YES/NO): YES